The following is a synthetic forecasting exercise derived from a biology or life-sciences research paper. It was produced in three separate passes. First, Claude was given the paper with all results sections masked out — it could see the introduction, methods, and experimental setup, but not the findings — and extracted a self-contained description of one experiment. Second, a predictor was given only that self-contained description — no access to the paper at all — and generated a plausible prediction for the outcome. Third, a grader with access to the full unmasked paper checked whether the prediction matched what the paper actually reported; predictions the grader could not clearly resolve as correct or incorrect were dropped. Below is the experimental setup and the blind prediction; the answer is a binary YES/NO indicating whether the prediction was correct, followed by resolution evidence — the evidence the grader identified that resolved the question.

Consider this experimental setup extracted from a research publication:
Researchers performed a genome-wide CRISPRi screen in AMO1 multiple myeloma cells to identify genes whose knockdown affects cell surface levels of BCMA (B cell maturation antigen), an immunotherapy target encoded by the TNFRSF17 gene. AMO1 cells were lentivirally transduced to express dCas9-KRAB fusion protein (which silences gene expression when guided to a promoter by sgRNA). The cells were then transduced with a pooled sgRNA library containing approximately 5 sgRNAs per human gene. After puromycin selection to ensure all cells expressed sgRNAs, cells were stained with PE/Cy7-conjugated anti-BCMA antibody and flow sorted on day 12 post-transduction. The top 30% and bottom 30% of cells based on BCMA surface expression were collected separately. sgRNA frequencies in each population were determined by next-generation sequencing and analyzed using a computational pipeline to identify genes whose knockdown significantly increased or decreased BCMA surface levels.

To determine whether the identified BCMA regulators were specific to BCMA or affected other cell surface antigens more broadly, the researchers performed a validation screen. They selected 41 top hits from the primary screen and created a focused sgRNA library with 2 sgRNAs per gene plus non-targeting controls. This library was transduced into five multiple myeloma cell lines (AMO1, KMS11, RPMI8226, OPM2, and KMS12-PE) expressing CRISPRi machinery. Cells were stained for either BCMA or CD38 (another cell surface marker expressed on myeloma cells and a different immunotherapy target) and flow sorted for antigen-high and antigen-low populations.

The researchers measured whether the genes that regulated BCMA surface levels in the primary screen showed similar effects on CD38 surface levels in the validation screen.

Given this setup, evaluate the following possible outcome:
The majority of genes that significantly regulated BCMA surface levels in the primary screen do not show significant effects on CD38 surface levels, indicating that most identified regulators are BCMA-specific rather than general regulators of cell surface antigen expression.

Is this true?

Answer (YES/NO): YES